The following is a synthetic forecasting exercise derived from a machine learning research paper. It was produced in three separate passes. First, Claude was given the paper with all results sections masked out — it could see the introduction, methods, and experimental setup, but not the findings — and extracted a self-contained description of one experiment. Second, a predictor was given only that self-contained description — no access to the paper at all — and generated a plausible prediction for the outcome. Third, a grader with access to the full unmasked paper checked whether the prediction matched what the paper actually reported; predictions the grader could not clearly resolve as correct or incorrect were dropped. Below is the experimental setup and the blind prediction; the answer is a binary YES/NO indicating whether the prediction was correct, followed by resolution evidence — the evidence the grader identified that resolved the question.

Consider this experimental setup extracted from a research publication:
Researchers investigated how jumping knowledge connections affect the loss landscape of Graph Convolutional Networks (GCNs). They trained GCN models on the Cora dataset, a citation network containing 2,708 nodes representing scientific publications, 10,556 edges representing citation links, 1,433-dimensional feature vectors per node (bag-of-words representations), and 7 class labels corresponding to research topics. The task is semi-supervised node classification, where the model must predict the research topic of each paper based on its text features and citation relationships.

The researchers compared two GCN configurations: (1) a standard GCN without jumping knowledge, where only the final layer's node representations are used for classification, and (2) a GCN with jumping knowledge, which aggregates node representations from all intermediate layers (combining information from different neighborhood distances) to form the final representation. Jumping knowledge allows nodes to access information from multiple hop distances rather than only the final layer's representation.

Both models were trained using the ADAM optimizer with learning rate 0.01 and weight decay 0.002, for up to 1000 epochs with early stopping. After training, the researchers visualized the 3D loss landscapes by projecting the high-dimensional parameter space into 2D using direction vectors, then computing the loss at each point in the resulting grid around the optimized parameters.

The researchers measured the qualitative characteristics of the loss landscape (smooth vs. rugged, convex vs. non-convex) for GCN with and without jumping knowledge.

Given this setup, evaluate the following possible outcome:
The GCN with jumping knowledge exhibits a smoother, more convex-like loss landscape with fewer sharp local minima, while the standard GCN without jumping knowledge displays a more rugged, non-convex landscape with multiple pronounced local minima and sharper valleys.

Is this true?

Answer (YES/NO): NO